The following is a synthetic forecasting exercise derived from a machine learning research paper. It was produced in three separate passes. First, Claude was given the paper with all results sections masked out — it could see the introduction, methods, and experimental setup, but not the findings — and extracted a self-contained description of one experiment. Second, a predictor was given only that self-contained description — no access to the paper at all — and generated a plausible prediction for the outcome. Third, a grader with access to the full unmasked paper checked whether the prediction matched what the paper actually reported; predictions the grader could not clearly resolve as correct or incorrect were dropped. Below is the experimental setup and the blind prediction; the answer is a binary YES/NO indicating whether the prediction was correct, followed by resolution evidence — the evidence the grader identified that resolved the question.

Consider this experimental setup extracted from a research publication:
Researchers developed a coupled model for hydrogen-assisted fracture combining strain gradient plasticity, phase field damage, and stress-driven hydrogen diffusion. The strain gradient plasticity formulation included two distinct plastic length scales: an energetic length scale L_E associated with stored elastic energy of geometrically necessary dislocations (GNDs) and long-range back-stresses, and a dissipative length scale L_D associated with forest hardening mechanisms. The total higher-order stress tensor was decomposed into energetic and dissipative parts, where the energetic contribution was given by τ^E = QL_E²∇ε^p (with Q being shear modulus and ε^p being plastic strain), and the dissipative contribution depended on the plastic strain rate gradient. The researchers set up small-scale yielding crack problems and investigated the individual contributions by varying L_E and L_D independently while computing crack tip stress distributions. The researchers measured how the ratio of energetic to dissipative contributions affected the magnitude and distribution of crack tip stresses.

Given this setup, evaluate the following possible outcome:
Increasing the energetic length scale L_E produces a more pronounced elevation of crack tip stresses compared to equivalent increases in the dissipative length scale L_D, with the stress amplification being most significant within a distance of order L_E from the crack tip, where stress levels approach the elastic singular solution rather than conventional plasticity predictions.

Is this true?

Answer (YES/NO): NO